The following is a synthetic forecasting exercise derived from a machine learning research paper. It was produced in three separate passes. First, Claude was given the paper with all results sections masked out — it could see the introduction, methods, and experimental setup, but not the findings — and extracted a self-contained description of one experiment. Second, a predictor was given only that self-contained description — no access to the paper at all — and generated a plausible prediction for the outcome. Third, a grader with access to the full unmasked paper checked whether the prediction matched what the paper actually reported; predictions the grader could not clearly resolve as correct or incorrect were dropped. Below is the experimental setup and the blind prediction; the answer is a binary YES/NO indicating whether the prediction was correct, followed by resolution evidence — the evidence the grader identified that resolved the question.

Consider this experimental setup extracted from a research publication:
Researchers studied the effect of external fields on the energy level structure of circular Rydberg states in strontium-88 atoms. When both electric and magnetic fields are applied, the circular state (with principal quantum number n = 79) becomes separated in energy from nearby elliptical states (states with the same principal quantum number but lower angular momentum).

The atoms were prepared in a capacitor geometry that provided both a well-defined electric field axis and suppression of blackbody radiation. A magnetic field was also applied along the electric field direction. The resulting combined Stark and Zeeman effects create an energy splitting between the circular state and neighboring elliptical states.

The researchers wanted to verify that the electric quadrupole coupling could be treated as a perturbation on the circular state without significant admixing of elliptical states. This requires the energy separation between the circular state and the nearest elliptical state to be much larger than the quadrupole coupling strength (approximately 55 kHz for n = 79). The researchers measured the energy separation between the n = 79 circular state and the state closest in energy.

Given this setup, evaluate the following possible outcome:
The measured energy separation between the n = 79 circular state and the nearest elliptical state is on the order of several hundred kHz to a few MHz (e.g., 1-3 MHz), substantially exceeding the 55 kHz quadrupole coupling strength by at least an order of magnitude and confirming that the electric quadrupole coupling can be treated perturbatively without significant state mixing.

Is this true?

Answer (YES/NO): NO